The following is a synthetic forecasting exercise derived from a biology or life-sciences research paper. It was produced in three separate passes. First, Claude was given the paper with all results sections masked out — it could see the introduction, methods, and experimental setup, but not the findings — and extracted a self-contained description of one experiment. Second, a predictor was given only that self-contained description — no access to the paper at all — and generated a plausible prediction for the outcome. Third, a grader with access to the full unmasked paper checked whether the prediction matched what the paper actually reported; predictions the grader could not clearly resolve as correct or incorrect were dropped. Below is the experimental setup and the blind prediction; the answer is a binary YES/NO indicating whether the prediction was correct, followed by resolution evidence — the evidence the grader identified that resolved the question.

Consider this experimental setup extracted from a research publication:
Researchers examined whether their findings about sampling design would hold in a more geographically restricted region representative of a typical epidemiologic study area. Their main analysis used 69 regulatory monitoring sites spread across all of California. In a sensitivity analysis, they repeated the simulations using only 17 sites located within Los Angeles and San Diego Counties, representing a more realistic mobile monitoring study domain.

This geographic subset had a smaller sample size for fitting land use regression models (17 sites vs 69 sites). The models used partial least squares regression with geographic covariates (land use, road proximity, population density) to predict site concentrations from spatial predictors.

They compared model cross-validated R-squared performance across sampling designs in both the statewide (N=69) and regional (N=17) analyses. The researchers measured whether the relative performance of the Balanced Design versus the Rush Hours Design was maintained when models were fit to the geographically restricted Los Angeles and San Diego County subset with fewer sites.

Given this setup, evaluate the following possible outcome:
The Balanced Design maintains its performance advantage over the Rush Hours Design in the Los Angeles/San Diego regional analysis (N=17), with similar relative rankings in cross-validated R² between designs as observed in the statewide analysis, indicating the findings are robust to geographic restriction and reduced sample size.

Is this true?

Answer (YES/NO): YES